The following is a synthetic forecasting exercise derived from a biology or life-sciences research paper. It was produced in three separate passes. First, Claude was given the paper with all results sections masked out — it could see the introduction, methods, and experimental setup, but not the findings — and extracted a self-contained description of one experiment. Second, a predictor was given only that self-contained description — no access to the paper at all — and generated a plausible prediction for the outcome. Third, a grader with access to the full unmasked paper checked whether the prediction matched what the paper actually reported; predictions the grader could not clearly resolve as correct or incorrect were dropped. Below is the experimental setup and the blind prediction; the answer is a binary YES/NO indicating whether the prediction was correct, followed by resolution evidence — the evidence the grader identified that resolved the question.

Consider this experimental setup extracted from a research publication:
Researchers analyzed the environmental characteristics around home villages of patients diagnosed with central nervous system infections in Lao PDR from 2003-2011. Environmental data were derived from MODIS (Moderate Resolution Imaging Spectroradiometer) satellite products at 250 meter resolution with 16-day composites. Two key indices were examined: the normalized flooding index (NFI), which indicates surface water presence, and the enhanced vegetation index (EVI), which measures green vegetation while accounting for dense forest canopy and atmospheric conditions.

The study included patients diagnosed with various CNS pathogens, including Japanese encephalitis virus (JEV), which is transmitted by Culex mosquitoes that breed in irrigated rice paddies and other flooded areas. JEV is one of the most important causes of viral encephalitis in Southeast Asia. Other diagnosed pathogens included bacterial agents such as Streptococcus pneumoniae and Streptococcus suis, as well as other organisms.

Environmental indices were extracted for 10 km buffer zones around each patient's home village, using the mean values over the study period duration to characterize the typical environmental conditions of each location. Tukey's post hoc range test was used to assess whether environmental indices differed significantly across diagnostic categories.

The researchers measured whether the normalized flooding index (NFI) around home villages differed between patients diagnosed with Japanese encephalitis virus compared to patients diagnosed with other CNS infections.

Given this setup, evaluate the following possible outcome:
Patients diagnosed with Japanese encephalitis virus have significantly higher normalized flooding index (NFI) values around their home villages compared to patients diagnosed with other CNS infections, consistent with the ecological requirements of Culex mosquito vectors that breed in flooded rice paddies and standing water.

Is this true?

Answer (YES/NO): NO